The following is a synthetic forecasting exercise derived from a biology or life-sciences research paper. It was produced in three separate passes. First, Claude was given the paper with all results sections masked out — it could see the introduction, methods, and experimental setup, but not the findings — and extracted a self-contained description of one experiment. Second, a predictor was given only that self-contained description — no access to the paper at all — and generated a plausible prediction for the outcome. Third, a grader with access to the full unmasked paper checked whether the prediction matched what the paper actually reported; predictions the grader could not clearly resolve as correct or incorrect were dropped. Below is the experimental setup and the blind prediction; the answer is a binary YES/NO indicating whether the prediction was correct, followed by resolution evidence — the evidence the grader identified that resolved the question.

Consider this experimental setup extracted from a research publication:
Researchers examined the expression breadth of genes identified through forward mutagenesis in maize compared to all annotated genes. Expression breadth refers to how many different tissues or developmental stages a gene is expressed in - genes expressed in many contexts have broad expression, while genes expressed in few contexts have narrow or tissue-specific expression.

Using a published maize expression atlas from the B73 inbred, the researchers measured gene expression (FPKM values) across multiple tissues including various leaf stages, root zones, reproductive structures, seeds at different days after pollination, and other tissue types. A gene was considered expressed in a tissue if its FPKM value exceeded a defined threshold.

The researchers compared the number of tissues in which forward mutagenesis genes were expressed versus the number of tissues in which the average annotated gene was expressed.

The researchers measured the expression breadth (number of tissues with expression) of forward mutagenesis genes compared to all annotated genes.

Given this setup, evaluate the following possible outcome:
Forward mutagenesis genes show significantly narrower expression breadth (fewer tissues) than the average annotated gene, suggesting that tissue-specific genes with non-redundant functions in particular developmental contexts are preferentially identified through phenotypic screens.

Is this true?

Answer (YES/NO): NO